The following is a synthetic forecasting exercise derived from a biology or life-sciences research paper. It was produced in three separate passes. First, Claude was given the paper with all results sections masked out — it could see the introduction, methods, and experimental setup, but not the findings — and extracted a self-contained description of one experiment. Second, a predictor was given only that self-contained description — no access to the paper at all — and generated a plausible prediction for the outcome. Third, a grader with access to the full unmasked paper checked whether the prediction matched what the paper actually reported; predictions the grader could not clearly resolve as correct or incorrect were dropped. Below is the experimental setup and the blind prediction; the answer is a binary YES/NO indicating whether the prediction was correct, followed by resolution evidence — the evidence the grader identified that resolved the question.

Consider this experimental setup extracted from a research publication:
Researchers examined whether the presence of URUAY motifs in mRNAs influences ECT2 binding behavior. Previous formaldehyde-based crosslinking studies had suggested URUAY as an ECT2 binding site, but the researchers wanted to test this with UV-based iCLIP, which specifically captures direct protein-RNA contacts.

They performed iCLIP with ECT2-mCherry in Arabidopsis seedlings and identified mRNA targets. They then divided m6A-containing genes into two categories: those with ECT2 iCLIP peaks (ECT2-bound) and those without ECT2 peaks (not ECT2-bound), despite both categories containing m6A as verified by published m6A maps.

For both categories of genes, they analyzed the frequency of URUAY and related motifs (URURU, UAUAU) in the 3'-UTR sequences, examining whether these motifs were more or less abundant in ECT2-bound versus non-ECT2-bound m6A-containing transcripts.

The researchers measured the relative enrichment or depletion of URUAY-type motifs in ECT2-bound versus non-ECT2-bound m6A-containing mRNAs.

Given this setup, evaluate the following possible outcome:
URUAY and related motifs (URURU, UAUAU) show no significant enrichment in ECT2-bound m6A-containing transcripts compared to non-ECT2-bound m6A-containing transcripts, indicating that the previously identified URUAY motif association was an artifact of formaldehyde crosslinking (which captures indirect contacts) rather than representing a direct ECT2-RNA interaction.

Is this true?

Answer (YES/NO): NO